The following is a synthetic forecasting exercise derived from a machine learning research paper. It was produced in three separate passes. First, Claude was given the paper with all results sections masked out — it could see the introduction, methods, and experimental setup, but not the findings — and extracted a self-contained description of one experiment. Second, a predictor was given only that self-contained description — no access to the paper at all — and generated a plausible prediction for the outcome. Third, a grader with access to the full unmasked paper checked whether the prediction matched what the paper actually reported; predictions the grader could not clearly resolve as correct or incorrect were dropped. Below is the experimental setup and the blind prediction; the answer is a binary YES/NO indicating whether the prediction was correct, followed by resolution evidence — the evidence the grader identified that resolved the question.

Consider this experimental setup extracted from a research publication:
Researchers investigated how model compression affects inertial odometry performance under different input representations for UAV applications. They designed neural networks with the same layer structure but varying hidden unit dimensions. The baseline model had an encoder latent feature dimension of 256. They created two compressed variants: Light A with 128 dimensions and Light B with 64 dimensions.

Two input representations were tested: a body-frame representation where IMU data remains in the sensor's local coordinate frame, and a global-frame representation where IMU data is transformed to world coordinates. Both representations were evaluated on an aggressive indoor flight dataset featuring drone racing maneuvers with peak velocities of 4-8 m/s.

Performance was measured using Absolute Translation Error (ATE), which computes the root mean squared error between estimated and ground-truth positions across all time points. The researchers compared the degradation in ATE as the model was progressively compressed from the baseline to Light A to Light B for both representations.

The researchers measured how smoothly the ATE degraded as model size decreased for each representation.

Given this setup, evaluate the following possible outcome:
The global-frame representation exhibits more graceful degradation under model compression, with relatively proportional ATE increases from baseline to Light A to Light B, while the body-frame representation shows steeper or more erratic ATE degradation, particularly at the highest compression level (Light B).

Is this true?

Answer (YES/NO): NO